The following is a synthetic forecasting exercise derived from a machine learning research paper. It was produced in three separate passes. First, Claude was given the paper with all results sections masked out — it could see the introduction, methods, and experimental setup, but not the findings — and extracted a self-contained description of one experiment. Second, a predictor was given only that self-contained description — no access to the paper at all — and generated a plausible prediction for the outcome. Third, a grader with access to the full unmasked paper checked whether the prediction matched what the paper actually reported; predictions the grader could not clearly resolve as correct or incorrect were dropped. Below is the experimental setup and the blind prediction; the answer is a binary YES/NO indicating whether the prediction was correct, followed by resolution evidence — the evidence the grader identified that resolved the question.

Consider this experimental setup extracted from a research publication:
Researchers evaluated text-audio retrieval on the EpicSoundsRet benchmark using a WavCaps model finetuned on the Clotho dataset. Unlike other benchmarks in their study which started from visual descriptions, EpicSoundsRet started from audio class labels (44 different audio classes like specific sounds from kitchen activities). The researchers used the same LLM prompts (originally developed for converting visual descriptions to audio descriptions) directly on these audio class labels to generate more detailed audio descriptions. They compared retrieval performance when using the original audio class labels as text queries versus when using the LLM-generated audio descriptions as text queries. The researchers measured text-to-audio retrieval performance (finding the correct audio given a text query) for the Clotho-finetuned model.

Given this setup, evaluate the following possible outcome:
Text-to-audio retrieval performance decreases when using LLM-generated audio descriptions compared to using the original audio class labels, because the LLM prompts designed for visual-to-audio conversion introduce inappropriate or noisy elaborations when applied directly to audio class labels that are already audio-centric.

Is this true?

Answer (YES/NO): YES